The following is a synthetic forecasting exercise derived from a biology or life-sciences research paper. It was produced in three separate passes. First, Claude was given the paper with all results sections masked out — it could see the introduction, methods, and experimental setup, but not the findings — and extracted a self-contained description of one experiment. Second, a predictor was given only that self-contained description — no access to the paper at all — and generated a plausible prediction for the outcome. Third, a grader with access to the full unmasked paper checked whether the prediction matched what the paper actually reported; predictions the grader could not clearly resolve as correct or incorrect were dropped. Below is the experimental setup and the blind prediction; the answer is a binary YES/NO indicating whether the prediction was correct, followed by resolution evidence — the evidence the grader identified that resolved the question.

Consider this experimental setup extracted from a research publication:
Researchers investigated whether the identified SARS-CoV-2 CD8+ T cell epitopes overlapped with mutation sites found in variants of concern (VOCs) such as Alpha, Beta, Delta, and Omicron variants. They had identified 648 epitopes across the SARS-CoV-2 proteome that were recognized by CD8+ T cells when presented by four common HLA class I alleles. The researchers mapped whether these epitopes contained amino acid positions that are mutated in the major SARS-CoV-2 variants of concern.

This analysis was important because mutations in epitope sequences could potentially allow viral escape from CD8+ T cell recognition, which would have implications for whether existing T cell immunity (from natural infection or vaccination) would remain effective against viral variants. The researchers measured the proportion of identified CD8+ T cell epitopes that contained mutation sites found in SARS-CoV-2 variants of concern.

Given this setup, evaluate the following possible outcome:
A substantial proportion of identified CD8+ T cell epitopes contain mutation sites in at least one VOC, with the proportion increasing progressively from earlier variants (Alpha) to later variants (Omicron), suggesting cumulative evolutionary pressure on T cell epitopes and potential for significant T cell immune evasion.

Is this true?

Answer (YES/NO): NO